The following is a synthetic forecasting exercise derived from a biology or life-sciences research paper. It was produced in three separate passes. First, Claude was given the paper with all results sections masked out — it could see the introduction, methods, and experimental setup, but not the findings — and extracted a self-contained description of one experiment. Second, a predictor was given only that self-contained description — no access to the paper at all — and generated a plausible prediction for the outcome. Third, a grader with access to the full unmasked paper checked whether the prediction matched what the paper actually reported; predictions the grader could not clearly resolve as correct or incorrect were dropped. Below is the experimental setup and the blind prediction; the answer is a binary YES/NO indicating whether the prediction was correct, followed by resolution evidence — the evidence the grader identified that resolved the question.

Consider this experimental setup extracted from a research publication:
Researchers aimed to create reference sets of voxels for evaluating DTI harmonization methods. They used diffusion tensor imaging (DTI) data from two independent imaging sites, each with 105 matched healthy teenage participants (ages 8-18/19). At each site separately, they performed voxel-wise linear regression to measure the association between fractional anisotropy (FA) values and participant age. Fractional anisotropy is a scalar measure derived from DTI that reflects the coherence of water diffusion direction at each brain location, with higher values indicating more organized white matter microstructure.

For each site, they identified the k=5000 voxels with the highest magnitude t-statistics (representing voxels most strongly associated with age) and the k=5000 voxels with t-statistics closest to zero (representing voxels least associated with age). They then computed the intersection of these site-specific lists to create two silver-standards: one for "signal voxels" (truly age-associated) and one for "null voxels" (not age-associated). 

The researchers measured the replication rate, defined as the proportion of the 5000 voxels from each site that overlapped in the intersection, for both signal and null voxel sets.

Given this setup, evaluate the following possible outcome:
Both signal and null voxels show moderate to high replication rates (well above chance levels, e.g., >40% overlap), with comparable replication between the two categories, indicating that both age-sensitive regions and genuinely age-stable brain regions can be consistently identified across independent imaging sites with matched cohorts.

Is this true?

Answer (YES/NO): NO